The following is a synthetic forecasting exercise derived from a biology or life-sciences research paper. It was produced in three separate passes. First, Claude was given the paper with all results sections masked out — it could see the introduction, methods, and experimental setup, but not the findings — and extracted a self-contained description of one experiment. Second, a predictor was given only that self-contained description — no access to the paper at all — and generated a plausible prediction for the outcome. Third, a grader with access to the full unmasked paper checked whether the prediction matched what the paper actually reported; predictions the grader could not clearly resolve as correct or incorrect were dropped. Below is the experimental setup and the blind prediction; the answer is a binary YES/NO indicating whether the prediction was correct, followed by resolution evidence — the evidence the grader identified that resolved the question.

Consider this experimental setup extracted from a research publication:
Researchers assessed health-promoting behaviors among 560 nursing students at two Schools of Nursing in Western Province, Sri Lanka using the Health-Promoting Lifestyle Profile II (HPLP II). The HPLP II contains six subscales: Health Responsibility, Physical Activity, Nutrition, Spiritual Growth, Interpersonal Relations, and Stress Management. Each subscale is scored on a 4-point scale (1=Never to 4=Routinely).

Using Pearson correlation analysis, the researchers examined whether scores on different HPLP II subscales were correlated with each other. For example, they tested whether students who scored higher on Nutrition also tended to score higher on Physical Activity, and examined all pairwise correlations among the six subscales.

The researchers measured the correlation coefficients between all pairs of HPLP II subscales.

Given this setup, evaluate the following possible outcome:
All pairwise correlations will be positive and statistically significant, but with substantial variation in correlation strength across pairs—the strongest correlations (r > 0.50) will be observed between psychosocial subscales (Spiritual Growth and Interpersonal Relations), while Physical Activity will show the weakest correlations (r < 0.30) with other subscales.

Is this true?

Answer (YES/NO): NO